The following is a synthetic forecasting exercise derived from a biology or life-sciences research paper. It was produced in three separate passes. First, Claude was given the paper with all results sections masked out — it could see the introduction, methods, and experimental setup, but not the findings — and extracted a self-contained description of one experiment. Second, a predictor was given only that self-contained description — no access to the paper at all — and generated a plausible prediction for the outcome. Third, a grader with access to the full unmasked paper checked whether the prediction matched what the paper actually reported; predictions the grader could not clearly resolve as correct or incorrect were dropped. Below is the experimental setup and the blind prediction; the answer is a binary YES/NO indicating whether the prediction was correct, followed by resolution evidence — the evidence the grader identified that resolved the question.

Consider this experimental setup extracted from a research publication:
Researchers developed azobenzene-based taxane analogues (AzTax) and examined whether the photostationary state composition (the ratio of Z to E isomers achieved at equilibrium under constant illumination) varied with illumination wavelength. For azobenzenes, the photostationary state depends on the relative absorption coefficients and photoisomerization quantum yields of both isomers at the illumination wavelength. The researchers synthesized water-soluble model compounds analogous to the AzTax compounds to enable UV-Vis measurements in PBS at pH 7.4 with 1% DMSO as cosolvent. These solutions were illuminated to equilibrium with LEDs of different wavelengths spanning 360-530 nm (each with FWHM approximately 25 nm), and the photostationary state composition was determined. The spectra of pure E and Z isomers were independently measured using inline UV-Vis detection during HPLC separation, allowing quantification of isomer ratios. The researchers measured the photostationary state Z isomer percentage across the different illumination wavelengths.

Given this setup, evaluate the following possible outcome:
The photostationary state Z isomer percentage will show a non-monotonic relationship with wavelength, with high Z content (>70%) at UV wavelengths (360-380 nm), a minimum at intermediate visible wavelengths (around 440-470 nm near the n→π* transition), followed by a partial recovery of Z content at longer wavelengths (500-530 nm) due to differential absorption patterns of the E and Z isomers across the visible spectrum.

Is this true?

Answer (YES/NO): NO